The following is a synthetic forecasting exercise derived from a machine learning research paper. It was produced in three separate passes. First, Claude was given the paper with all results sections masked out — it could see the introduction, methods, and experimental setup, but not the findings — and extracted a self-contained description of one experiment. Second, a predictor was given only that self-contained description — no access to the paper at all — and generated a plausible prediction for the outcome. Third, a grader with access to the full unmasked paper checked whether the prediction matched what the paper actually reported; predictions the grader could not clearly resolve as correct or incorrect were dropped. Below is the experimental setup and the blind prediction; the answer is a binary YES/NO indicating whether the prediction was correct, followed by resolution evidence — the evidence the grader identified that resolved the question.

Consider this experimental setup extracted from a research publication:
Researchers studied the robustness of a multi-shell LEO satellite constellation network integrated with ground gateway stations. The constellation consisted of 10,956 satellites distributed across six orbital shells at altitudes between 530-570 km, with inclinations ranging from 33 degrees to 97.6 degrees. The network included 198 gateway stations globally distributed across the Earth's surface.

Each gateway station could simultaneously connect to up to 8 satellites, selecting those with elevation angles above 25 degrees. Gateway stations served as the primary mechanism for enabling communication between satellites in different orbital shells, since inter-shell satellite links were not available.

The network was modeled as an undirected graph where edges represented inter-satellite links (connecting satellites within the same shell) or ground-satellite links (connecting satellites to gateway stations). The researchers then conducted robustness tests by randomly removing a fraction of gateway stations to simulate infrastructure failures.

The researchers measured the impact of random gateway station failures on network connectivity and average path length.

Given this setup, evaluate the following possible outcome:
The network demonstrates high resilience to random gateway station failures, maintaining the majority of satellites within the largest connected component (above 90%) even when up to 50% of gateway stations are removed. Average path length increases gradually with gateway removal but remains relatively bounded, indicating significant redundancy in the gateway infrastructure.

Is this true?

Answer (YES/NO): YES